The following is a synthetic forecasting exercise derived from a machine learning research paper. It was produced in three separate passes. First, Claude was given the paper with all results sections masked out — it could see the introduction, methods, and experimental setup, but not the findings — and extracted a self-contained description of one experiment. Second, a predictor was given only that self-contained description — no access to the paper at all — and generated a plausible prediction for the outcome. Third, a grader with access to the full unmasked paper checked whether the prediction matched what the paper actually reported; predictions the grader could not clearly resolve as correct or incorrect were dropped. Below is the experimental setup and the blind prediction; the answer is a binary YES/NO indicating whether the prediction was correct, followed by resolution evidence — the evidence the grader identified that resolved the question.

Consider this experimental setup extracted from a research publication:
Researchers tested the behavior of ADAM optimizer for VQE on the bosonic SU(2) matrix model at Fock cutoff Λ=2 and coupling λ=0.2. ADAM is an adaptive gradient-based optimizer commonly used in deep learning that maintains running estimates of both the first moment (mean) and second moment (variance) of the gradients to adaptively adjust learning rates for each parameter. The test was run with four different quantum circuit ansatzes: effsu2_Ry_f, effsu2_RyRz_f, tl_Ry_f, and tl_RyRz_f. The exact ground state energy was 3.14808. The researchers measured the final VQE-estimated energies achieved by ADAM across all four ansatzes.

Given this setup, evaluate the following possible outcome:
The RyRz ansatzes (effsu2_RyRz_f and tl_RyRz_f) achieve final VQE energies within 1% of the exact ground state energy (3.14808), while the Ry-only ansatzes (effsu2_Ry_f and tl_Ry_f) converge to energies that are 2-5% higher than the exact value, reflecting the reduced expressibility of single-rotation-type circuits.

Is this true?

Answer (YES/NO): NO